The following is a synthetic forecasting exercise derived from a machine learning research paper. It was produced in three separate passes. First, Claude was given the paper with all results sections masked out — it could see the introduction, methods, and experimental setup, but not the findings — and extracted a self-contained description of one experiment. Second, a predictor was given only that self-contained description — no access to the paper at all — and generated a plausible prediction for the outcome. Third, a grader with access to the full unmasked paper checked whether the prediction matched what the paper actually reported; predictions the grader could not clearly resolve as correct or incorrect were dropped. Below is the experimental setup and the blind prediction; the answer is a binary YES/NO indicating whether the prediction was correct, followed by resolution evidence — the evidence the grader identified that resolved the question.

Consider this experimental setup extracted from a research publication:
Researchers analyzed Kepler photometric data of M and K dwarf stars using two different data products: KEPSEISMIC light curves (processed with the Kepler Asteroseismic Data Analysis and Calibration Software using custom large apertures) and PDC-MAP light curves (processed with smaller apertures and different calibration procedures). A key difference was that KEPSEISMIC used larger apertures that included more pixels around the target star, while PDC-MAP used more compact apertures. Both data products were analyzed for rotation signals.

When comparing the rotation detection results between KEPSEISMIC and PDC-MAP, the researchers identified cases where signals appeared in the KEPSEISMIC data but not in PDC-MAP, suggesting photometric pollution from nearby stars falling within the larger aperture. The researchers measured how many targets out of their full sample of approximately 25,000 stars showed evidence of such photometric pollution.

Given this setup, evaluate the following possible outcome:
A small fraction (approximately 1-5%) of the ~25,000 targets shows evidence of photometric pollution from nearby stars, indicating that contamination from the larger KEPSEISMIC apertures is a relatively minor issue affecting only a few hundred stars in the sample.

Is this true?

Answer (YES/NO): YES